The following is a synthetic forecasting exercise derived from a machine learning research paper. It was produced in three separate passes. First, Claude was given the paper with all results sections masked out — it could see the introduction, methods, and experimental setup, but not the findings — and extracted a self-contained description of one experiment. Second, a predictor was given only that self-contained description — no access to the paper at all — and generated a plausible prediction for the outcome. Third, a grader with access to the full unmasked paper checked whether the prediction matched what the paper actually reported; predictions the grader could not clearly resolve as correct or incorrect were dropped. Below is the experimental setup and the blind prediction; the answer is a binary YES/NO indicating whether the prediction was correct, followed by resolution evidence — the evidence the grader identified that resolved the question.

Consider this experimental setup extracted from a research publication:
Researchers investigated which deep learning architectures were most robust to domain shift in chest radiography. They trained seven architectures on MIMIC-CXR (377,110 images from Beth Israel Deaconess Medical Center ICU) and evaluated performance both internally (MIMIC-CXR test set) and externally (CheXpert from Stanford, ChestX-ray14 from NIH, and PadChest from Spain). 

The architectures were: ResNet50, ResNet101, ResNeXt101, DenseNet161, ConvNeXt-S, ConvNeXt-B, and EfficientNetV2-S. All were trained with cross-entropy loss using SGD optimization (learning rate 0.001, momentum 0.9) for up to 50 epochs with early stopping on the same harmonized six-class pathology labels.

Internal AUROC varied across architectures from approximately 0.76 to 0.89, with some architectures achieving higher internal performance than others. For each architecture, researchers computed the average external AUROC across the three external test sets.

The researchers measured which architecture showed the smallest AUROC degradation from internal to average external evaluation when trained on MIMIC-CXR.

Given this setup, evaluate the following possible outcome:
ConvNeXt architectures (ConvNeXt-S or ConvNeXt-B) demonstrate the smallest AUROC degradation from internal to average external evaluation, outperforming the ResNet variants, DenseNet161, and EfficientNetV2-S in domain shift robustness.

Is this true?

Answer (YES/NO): YES